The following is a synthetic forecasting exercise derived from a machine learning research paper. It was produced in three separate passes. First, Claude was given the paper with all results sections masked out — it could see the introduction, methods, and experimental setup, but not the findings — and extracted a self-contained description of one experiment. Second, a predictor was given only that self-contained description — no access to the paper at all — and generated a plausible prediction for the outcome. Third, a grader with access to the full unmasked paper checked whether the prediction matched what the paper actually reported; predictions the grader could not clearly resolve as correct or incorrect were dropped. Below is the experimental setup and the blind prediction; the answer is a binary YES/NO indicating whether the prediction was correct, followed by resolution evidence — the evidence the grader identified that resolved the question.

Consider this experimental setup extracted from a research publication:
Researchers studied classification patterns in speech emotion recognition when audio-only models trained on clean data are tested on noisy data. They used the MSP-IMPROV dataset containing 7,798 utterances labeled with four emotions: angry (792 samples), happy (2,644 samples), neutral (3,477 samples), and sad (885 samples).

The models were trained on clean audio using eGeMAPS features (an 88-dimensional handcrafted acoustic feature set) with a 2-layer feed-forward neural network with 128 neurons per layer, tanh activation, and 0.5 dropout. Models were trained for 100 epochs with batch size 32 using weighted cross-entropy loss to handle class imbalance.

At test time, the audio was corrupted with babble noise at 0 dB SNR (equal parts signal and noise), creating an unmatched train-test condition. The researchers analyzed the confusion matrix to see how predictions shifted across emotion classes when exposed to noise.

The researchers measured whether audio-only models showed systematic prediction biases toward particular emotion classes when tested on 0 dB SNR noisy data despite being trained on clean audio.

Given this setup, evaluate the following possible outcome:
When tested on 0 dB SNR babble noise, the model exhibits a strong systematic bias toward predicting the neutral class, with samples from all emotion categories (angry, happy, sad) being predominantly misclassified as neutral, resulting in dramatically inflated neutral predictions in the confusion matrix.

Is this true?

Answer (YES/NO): NO